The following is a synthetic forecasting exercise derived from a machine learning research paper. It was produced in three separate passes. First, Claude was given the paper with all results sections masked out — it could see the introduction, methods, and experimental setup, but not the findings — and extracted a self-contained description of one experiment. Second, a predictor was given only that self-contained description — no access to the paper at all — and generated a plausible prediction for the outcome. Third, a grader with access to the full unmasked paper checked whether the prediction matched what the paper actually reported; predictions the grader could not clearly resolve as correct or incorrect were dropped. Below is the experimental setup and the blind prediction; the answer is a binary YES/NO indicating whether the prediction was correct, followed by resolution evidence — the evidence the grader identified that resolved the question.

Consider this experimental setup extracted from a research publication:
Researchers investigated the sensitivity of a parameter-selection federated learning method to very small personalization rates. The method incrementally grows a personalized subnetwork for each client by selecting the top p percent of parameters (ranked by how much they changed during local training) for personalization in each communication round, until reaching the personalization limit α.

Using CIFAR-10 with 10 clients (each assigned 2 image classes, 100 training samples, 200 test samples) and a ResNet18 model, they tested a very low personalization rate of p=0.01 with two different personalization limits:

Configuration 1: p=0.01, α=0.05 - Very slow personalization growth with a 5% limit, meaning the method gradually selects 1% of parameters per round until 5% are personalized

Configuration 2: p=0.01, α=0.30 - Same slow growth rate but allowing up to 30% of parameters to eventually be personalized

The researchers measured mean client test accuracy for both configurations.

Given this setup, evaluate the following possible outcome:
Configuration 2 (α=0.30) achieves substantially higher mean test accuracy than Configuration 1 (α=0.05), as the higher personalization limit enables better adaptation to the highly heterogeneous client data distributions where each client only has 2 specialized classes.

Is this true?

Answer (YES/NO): NO